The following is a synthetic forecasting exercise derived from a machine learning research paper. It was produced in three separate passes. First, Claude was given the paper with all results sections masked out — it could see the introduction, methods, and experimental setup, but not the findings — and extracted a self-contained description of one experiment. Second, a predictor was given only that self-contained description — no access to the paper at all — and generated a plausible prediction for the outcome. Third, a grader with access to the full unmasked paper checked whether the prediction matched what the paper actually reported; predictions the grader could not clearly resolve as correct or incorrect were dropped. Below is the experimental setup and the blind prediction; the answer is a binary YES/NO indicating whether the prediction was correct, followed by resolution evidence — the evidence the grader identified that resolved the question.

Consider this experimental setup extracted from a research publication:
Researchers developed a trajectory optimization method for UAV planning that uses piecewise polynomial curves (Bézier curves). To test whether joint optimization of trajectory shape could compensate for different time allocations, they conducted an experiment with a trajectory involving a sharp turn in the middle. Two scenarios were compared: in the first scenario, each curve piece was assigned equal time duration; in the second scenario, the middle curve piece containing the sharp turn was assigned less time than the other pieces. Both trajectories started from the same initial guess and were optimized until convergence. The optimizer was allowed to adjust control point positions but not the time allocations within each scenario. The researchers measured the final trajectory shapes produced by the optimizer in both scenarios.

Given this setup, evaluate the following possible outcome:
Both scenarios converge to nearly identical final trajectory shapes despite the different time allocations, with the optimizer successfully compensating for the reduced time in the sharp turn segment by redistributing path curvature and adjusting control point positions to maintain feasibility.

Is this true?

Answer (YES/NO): YES